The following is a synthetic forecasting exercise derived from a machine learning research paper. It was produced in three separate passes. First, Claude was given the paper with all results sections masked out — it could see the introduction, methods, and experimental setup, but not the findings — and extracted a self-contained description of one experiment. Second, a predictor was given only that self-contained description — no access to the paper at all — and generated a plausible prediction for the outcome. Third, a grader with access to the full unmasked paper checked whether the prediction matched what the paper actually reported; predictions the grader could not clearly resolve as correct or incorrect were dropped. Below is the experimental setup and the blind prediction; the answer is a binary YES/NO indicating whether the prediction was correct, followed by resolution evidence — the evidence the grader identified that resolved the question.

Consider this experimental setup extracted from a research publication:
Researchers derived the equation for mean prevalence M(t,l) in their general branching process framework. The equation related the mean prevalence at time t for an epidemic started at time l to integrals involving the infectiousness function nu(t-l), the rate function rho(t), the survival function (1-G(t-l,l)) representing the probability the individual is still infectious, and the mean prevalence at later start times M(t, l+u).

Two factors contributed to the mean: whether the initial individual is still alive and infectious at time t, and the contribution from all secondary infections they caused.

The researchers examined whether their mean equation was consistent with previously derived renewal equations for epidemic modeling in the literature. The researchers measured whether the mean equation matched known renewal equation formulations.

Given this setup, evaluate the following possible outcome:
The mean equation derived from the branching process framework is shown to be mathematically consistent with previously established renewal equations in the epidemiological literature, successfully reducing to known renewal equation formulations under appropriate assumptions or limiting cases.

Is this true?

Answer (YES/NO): YES